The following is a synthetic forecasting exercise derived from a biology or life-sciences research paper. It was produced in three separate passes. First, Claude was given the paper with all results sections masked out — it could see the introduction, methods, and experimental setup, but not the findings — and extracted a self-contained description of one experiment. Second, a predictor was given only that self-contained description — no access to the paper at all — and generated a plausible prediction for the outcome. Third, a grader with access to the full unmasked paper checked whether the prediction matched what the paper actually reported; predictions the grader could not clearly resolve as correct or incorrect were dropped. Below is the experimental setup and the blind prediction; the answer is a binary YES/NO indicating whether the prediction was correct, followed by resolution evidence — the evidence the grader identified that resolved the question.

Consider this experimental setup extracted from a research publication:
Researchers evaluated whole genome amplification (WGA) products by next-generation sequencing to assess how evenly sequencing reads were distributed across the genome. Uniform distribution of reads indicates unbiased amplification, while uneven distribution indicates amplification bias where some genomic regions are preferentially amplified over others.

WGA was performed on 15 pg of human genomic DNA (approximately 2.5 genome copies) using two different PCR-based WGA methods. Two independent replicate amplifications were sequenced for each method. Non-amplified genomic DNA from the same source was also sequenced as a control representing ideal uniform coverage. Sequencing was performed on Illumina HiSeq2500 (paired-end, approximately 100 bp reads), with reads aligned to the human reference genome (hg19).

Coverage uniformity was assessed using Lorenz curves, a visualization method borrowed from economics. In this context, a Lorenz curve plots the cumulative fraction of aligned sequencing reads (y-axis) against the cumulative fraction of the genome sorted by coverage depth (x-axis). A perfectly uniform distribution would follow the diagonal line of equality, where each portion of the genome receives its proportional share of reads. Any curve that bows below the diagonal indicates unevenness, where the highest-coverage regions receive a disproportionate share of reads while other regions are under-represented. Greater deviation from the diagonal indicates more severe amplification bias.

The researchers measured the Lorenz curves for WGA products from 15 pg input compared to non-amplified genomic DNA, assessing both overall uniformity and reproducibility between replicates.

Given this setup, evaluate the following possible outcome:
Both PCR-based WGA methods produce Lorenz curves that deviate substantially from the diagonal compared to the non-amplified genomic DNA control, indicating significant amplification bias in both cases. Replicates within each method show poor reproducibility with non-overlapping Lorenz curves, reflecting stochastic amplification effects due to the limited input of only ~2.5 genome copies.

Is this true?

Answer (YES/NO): NO